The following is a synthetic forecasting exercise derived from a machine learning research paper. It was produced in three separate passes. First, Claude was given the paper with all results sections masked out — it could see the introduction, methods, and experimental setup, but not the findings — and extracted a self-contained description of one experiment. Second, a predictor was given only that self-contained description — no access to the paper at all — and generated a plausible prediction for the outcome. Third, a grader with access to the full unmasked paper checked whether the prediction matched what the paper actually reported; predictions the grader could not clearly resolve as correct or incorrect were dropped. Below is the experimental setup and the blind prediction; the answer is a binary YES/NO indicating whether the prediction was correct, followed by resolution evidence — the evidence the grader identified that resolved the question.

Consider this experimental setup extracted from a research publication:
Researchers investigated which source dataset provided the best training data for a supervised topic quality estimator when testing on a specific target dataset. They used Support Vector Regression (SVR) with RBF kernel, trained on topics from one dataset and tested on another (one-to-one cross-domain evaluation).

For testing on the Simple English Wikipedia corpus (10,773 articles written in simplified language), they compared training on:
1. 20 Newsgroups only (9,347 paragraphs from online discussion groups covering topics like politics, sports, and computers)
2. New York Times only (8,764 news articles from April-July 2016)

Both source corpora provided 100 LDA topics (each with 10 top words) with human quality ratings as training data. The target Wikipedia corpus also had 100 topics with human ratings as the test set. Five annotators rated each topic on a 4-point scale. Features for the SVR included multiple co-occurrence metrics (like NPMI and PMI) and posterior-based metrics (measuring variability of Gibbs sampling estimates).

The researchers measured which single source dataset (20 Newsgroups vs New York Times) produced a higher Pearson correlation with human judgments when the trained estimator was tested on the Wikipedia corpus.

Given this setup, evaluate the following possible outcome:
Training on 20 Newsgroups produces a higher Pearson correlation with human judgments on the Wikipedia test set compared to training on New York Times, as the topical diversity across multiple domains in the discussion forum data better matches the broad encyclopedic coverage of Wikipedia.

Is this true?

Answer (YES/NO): NO